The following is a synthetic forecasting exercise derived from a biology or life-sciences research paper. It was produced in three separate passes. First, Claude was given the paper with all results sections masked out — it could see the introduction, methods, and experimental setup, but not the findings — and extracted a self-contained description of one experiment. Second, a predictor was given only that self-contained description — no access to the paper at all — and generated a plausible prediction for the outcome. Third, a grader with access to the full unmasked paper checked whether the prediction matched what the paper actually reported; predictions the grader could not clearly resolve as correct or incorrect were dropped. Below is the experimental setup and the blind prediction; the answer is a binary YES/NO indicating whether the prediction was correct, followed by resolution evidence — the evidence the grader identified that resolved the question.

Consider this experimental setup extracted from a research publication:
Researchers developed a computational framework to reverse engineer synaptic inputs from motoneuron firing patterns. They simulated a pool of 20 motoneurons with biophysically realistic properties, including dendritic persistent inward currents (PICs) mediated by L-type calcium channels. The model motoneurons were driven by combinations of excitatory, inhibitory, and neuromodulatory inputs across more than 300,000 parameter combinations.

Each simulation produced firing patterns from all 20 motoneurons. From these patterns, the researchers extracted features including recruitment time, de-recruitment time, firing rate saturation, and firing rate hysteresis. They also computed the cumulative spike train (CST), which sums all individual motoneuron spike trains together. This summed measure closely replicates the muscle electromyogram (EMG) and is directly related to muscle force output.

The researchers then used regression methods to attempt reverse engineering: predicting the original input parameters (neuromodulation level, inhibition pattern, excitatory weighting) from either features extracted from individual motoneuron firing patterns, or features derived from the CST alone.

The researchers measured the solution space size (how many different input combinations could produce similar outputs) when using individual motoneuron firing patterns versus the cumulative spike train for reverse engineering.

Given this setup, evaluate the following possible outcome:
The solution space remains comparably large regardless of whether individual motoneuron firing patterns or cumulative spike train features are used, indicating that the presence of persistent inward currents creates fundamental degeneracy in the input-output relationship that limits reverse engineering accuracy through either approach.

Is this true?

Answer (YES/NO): NO